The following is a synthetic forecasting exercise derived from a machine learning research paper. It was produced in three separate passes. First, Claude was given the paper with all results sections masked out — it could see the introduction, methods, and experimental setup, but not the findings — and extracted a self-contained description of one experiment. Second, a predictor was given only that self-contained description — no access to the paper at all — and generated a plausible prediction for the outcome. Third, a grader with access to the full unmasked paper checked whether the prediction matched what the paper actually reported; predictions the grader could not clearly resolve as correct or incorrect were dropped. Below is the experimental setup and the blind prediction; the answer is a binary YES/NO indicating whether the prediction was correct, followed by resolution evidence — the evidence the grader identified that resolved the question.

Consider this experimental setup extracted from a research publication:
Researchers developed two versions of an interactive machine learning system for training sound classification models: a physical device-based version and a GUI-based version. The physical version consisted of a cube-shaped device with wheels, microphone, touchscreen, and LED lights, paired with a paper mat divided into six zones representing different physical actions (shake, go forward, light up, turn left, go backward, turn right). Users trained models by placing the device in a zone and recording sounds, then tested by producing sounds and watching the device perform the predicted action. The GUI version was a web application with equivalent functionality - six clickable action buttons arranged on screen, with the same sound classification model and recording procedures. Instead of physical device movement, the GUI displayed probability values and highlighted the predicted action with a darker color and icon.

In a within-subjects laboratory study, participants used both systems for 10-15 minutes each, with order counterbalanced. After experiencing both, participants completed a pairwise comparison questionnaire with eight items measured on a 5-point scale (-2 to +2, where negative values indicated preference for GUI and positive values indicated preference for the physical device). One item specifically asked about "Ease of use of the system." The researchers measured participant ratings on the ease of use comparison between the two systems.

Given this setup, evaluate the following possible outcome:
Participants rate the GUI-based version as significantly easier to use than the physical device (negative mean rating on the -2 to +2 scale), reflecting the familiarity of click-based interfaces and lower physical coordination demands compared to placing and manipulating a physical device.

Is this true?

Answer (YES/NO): NO